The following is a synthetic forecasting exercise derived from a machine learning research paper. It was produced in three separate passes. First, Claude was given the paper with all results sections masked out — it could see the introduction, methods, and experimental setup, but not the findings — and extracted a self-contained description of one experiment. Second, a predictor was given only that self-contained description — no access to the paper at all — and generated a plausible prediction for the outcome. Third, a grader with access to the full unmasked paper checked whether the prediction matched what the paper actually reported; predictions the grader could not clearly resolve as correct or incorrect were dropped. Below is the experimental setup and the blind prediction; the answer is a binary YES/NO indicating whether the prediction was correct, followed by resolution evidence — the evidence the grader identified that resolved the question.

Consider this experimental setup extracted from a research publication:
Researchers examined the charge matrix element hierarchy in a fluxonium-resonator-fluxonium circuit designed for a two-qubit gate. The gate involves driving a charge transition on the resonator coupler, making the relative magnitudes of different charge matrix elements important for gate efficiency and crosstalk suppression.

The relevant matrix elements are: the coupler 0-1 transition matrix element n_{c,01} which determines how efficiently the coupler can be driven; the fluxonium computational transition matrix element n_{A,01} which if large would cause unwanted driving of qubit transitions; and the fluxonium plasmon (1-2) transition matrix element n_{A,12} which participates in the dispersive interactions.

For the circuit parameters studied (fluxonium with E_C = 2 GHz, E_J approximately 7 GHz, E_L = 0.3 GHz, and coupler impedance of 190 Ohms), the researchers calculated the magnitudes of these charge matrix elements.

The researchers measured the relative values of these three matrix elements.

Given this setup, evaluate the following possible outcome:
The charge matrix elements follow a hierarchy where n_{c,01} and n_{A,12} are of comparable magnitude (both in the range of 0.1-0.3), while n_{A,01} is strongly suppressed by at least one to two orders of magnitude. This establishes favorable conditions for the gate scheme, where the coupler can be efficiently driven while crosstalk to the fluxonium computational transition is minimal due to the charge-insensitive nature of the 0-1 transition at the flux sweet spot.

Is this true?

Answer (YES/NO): NO